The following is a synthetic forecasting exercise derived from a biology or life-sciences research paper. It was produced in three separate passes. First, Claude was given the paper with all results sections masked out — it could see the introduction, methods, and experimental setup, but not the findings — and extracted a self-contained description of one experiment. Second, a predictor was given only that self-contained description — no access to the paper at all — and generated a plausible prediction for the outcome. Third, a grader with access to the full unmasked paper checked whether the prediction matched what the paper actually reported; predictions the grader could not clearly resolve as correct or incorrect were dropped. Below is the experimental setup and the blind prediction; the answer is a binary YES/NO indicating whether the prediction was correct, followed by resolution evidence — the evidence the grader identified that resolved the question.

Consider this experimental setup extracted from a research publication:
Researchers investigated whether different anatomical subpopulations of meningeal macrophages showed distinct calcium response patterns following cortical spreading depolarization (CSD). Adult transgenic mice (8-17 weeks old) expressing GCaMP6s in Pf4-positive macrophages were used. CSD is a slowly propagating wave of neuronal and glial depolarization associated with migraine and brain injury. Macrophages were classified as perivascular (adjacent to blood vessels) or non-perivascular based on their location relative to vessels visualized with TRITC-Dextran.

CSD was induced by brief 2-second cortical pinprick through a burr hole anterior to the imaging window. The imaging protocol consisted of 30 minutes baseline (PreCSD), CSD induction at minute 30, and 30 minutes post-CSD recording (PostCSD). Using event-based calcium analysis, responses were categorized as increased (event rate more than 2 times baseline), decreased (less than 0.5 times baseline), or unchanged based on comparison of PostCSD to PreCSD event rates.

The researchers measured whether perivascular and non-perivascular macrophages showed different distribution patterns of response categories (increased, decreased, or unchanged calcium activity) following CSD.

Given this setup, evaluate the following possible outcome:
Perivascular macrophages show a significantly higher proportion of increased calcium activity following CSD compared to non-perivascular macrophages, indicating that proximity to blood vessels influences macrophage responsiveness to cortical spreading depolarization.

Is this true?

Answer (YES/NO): NO